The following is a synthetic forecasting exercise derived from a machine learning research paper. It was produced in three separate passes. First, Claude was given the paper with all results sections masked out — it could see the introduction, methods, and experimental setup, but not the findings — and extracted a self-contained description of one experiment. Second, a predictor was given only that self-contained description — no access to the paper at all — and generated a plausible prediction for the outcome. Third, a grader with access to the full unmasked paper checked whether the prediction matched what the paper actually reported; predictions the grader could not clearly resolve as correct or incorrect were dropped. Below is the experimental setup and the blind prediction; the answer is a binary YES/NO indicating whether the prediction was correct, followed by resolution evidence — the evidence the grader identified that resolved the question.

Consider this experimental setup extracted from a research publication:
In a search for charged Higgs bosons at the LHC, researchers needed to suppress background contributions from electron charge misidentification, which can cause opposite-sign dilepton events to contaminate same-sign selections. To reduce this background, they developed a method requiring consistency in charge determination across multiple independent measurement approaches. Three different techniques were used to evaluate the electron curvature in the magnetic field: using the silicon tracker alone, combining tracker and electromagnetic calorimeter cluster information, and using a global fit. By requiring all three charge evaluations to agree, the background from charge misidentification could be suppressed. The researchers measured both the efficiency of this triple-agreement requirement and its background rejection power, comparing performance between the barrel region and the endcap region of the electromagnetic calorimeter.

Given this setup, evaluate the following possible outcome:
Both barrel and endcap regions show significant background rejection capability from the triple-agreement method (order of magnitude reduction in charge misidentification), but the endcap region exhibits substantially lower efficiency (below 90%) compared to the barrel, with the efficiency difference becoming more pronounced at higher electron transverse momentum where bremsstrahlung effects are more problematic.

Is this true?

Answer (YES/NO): NO